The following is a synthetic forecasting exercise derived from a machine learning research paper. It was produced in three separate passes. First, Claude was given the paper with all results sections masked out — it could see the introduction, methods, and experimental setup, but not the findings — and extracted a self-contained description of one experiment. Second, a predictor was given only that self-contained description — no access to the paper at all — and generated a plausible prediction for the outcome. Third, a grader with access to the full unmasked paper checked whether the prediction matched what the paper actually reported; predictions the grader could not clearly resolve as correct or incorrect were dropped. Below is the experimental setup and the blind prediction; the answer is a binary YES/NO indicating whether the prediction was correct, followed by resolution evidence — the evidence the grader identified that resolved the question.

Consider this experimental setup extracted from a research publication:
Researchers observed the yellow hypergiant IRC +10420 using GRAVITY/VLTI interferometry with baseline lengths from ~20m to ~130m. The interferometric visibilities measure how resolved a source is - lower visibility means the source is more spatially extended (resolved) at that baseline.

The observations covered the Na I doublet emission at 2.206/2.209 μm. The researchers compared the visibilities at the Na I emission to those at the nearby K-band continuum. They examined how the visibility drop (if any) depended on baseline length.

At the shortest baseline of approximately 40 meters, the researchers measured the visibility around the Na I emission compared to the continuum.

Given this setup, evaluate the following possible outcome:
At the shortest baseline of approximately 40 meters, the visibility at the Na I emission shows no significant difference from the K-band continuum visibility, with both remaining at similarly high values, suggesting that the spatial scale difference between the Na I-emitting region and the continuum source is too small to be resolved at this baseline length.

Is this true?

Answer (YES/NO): YES